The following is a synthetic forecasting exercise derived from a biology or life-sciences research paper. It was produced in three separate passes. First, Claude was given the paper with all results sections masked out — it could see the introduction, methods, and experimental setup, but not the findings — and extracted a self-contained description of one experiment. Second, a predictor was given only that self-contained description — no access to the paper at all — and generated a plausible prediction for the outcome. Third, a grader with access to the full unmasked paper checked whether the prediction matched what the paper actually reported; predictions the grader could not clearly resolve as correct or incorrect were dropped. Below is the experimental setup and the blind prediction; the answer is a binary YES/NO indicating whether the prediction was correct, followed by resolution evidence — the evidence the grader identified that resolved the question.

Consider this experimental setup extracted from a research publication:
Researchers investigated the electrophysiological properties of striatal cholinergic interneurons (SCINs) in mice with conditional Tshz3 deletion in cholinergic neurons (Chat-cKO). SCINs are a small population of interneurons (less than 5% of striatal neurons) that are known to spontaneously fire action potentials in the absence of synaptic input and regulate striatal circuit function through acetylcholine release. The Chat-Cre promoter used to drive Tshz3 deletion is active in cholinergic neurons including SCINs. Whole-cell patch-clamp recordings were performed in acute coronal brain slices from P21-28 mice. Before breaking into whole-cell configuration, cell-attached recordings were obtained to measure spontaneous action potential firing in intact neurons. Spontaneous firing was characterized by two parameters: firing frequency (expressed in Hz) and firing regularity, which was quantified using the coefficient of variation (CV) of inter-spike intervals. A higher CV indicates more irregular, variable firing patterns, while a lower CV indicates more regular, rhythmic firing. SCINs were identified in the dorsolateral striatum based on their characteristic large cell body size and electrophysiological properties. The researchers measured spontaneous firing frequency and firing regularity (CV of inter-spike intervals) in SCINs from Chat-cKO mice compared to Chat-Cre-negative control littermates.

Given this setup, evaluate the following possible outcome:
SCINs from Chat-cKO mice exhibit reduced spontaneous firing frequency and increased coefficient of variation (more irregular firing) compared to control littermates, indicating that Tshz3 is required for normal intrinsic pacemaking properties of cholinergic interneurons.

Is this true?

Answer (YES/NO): YES